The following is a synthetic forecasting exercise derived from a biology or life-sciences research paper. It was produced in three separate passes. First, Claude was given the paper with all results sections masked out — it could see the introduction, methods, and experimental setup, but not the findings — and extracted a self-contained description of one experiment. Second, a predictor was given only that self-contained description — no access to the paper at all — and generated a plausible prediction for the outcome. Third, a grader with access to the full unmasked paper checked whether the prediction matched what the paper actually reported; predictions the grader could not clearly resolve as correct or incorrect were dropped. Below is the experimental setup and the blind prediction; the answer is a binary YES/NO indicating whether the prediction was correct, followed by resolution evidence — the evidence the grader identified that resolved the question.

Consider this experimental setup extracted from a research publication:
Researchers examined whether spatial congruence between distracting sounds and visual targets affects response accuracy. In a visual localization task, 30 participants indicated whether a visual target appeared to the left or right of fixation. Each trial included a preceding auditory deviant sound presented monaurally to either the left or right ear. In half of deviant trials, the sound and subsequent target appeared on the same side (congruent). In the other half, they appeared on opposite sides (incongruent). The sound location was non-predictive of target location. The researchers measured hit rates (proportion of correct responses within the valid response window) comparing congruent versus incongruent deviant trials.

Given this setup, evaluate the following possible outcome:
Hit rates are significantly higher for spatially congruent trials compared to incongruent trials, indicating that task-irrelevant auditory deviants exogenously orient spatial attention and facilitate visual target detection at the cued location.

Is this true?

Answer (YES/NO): NO